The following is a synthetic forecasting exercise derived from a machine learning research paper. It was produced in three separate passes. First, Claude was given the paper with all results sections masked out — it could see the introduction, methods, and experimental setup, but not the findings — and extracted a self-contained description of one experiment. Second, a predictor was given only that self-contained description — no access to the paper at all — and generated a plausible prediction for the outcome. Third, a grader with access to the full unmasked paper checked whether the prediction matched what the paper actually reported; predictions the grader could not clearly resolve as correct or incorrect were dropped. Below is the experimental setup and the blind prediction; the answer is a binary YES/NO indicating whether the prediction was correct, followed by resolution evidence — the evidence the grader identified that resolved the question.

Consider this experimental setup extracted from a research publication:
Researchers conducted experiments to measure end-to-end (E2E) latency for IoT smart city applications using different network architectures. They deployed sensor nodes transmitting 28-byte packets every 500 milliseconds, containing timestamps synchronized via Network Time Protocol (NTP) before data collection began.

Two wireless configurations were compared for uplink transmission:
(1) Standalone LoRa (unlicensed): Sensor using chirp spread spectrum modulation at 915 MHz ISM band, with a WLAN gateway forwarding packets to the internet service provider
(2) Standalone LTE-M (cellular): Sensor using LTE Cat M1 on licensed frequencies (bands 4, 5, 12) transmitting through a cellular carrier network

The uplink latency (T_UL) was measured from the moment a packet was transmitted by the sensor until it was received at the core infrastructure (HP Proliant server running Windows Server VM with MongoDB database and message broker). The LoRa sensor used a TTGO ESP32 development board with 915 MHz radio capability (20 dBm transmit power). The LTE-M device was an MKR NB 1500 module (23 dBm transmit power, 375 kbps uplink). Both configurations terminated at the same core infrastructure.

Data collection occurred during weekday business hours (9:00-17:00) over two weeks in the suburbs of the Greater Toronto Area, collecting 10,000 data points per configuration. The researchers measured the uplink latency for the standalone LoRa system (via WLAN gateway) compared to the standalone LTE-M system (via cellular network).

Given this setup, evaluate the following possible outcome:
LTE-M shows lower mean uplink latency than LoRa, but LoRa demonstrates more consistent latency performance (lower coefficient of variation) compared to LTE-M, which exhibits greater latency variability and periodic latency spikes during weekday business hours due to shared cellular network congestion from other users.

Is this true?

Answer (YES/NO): NO